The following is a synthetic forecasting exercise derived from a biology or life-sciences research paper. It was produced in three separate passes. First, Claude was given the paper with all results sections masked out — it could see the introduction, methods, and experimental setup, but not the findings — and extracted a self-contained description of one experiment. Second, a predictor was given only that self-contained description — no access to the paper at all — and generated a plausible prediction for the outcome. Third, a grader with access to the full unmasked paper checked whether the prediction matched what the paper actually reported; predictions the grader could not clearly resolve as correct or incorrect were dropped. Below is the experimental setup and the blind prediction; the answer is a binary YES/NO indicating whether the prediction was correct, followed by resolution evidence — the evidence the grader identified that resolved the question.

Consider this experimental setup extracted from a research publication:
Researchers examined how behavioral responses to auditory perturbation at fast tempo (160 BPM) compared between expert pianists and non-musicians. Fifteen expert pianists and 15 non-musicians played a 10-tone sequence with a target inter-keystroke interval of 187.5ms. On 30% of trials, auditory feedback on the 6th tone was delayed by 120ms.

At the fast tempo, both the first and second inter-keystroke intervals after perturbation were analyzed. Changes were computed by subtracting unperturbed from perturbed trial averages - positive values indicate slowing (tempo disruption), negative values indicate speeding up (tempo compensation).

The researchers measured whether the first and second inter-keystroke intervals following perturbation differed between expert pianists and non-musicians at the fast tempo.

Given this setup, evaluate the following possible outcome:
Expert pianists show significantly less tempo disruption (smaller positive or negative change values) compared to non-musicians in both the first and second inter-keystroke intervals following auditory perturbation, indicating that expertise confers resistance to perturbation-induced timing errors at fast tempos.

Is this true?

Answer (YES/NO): YES